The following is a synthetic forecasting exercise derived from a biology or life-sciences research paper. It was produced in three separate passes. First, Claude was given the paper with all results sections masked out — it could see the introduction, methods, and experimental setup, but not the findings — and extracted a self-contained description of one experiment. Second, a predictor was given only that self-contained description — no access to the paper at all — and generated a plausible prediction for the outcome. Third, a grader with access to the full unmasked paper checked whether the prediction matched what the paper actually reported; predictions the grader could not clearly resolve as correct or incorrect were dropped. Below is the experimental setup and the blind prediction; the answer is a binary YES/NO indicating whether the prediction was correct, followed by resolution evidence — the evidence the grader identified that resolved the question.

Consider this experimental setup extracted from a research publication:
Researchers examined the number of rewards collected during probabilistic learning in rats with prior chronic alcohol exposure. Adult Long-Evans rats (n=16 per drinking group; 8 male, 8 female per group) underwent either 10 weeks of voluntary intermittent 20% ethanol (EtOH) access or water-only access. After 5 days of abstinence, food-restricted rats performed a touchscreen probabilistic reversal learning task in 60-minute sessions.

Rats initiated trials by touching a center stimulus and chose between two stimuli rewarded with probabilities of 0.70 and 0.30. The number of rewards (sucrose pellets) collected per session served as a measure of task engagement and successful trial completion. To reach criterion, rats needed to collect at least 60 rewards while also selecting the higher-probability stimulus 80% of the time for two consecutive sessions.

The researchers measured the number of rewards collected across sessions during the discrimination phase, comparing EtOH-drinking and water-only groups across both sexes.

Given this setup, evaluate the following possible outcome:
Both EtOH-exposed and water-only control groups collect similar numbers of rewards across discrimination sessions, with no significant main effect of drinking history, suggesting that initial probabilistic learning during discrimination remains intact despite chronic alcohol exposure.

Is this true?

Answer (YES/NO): NO